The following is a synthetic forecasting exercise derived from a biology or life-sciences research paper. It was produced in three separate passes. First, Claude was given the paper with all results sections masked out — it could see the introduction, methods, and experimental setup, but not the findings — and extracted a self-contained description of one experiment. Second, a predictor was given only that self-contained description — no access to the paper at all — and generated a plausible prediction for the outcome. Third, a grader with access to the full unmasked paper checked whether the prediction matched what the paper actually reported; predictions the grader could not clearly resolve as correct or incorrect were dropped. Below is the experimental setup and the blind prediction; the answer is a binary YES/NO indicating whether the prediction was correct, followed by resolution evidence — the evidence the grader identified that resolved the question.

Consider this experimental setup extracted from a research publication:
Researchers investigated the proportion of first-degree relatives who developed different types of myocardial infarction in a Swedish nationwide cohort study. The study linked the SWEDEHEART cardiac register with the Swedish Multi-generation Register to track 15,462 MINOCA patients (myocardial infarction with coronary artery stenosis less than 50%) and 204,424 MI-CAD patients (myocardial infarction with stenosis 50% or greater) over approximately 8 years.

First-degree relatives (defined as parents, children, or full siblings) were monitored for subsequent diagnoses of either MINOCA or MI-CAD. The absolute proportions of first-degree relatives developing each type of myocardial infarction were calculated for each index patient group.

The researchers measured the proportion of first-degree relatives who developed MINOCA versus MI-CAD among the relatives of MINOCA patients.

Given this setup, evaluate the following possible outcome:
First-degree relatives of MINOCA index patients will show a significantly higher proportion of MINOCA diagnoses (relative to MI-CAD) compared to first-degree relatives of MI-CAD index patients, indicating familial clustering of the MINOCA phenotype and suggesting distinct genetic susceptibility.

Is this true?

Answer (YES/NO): NO